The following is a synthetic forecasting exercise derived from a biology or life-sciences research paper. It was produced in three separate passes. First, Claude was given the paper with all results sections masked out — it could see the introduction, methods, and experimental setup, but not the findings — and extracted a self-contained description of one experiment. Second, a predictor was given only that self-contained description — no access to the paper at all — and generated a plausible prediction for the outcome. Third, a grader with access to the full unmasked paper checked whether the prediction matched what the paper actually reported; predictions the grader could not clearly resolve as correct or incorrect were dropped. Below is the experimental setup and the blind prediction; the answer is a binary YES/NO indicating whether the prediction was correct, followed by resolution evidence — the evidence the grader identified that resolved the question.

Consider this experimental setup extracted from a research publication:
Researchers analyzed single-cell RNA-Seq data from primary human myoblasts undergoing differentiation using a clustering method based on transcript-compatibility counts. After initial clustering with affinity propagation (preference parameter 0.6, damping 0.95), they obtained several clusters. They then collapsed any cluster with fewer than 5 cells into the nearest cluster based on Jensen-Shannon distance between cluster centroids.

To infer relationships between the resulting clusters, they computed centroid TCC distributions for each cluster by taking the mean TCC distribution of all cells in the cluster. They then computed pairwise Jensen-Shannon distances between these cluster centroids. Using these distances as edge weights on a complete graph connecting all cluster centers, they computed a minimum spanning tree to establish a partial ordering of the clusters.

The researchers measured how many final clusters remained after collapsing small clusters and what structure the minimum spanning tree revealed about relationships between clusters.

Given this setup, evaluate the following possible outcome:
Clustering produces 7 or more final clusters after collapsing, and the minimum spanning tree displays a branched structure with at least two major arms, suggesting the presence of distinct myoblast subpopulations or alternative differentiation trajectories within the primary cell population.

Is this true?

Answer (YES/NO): YES